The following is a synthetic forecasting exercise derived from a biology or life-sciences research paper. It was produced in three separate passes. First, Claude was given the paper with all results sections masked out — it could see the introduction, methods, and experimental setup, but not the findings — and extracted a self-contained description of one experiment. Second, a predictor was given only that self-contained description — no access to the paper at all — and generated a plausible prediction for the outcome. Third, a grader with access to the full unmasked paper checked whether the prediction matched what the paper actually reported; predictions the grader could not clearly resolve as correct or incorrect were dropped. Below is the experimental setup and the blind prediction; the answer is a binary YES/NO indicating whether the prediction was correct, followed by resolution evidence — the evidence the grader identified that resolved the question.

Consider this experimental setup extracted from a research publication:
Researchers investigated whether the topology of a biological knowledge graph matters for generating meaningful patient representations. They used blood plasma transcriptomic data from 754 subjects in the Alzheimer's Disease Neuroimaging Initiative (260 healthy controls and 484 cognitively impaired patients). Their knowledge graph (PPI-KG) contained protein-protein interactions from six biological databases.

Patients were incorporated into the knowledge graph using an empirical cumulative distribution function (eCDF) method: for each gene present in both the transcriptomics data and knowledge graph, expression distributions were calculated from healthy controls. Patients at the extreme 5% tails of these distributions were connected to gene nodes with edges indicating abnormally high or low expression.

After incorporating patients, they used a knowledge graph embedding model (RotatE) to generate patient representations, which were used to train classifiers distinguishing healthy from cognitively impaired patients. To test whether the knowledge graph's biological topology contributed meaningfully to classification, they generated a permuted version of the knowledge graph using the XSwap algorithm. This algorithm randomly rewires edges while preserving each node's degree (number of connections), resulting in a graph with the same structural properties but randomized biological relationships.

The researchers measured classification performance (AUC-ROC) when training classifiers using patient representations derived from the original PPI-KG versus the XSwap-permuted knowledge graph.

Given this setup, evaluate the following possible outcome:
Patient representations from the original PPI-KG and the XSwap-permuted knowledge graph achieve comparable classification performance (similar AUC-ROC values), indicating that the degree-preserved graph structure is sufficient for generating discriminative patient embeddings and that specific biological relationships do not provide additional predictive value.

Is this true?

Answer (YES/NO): NO